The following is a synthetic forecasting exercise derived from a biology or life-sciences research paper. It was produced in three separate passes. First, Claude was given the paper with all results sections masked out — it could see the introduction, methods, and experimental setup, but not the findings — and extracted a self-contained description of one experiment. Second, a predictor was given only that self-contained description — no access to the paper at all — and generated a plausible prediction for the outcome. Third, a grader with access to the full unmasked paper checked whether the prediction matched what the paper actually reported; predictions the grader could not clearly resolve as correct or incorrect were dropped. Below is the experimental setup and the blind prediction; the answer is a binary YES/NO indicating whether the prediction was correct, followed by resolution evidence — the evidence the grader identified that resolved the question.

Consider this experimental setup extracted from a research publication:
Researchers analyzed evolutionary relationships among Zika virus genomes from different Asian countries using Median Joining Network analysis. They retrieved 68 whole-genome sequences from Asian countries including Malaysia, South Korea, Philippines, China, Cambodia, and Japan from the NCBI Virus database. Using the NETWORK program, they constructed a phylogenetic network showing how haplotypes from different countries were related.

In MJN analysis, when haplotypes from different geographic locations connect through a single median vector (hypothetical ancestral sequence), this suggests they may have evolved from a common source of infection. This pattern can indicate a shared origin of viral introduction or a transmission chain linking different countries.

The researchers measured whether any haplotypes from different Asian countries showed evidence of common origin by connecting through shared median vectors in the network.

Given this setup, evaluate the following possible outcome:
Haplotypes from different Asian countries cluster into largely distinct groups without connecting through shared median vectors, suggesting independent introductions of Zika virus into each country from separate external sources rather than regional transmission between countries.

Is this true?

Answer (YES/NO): NO